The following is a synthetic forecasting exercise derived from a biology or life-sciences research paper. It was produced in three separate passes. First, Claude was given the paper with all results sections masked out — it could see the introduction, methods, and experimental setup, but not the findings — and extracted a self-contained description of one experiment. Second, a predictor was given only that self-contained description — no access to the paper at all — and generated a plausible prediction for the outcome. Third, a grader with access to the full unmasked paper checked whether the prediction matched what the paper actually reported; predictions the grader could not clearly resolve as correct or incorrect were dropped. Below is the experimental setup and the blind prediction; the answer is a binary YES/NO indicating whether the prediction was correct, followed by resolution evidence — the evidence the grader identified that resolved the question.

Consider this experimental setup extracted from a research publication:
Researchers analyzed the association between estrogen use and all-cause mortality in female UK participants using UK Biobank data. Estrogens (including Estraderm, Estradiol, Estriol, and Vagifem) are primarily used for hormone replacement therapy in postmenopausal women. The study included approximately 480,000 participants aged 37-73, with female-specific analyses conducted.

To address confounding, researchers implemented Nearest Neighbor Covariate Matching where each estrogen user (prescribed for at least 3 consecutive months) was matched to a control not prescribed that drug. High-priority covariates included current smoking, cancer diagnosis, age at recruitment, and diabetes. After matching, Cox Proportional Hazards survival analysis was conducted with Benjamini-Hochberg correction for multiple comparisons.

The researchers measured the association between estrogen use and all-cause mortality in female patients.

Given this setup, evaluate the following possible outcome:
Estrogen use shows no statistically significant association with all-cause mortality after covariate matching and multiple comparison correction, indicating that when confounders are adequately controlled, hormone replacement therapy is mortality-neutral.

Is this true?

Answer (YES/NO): NO